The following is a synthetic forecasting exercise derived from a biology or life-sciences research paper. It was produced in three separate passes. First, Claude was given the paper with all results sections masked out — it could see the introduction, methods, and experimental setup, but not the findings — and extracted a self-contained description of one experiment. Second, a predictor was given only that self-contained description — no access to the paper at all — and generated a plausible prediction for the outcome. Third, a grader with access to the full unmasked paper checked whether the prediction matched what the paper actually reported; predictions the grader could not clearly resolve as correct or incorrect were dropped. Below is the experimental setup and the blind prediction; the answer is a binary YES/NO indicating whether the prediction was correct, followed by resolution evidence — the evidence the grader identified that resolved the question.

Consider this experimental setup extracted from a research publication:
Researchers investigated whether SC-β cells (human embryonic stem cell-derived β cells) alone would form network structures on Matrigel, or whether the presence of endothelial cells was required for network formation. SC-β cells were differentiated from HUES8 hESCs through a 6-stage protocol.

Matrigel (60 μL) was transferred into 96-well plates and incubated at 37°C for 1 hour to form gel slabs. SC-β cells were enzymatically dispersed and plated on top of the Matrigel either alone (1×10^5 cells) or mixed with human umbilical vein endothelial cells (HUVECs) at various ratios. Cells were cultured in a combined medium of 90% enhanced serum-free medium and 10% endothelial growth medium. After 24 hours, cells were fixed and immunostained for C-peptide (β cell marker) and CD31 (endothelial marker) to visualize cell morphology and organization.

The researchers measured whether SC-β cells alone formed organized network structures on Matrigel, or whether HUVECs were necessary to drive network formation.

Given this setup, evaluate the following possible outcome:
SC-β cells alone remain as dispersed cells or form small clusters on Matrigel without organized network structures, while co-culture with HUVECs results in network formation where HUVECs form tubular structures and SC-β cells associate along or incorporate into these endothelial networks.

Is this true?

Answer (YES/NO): YES